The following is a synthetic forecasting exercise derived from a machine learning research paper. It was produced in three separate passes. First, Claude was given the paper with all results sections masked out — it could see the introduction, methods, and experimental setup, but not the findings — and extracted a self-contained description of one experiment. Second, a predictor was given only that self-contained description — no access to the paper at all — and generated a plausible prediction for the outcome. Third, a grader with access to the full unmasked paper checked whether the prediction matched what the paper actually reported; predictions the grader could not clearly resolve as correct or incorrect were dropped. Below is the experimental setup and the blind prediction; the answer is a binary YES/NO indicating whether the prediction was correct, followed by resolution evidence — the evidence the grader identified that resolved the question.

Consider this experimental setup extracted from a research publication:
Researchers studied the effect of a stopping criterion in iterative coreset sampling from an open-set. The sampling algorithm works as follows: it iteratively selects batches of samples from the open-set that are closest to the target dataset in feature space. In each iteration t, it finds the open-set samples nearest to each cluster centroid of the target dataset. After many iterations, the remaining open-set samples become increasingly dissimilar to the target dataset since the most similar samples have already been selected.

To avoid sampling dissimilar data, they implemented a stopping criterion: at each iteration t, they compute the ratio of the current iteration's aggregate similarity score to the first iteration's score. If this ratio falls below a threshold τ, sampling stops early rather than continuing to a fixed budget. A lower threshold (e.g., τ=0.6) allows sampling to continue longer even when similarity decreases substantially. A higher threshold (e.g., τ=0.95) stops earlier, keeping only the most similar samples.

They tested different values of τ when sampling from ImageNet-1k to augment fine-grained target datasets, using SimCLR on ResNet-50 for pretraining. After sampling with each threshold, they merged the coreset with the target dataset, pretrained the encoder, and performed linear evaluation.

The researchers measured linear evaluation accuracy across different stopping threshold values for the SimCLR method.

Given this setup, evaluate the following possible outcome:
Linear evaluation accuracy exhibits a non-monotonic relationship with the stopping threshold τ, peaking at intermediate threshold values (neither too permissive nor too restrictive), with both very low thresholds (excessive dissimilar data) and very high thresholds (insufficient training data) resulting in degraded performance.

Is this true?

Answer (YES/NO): NO